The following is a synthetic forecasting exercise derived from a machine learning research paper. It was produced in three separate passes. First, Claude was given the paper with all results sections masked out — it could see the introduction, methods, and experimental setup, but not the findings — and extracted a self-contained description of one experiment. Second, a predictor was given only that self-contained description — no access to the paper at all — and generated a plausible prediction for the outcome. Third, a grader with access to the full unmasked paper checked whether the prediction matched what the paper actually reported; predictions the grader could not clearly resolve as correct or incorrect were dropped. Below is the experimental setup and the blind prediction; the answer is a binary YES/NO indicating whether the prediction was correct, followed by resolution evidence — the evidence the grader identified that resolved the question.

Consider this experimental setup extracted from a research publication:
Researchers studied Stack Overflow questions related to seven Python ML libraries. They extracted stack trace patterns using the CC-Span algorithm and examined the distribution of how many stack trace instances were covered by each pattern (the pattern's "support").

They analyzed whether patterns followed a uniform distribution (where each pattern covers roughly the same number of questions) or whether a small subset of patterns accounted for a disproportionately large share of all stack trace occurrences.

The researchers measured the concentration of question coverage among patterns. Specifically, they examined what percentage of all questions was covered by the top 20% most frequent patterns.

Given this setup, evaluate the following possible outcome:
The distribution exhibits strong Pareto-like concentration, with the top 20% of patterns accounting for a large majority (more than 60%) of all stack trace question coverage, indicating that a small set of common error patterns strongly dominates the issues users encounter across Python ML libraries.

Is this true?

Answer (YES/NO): YES